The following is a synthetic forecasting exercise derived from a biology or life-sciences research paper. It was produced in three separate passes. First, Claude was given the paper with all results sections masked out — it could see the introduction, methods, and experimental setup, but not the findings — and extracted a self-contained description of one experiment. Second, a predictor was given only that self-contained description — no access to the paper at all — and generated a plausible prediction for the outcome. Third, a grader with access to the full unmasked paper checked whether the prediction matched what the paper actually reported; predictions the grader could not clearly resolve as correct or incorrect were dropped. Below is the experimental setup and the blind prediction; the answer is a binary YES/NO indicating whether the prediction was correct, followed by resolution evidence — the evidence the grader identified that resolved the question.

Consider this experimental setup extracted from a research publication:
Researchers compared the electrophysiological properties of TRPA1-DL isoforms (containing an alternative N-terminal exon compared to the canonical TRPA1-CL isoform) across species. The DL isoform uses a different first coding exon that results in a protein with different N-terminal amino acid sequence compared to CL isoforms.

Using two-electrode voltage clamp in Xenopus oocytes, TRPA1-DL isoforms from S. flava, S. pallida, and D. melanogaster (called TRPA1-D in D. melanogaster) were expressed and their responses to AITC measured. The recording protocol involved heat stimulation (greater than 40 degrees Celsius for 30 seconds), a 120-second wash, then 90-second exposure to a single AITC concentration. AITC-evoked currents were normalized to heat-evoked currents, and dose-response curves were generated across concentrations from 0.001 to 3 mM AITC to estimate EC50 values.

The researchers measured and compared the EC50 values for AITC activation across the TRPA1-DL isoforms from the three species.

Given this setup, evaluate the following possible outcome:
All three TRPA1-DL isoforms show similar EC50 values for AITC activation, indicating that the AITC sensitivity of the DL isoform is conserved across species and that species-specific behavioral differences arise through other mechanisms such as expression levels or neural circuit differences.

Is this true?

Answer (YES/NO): NO